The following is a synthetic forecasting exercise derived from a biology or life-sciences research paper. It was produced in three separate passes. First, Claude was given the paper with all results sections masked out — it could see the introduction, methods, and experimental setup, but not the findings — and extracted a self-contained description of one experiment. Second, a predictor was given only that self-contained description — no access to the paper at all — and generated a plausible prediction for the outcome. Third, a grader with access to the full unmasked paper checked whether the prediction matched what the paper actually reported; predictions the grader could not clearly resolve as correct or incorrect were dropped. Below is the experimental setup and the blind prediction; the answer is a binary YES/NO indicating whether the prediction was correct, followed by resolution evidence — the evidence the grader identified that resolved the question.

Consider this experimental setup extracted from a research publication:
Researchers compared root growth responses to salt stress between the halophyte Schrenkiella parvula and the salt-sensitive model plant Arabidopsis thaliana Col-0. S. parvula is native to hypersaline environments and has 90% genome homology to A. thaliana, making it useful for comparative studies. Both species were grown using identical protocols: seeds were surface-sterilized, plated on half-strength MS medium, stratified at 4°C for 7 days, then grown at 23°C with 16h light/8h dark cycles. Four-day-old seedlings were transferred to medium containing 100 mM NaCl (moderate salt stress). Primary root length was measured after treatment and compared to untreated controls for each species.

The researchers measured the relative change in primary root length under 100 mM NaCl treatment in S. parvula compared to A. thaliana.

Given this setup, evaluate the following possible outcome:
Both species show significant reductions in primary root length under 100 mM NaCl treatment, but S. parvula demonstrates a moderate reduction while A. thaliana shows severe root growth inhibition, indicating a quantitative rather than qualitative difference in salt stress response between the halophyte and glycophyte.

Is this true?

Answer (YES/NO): NO